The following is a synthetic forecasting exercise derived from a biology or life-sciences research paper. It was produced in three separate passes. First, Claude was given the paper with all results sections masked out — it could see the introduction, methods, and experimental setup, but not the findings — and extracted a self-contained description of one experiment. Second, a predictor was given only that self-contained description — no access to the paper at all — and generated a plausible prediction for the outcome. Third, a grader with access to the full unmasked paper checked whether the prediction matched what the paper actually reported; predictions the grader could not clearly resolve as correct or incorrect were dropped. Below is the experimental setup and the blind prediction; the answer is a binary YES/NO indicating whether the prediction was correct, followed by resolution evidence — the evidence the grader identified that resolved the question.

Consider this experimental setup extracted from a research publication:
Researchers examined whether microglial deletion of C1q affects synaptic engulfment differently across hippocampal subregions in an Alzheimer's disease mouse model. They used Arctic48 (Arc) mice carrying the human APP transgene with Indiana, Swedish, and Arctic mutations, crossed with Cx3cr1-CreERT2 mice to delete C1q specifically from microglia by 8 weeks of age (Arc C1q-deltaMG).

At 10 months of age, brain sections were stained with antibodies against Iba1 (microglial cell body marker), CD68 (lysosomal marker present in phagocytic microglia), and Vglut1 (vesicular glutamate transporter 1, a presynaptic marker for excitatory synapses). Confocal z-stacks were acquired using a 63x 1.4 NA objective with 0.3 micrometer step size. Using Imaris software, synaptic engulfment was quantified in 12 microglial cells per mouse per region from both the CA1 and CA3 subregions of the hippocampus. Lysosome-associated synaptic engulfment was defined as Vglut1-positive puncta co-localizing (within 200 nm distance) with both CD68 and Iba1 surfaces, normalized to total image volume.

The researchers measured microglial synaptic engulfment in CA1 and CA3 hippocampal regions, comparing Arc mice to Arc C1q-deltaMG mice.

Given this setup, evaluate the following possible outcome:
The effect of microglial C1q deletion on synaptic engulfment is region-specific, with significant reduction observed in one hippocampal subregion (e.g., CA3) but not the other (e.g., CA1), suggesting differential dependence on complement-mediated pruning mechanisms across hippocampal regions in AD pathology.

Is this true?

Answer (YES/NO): NO